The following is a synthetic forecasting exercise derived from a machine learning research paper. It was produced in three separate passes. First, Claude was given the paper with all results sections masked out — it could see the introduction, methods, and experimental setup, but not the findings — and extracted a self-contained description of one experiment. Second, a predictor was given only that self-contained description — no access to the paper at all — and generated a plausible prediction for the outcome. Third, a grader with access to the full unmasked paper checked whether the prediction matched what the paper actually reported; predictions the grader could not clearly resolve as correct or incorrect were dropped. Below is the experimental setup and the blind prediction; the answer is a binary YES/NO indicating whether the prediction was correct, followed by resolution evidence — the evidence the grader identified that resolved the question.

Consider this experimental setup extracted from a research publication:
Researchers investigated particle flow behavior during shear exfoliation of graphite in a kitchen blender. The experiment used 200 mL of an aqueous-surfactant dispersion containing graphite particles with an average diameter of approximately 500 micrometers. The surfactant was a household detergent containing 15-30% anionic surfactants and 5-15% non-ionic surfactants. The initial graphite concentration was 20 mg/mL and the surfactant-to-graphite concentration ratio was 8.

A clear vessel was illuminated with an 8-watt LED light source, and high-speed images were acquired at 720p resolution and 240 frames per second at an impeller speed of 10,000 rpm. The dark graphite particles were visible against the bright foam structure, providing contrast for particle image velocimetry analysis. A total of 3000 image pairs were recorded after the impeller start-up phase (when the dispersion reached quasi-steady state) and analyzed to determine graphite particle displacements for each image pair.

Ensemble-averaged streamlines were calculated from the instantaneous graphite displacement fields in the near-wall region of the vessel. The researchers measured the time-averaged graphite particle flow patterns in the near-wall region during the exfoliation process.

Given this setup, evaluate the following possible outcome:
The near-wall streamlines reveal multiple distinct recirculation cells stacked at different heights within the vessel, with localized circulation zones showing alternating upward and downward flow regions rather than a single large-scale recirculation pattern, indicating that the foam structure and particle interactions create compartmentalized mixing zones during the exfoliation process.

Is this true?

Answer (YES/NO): NO